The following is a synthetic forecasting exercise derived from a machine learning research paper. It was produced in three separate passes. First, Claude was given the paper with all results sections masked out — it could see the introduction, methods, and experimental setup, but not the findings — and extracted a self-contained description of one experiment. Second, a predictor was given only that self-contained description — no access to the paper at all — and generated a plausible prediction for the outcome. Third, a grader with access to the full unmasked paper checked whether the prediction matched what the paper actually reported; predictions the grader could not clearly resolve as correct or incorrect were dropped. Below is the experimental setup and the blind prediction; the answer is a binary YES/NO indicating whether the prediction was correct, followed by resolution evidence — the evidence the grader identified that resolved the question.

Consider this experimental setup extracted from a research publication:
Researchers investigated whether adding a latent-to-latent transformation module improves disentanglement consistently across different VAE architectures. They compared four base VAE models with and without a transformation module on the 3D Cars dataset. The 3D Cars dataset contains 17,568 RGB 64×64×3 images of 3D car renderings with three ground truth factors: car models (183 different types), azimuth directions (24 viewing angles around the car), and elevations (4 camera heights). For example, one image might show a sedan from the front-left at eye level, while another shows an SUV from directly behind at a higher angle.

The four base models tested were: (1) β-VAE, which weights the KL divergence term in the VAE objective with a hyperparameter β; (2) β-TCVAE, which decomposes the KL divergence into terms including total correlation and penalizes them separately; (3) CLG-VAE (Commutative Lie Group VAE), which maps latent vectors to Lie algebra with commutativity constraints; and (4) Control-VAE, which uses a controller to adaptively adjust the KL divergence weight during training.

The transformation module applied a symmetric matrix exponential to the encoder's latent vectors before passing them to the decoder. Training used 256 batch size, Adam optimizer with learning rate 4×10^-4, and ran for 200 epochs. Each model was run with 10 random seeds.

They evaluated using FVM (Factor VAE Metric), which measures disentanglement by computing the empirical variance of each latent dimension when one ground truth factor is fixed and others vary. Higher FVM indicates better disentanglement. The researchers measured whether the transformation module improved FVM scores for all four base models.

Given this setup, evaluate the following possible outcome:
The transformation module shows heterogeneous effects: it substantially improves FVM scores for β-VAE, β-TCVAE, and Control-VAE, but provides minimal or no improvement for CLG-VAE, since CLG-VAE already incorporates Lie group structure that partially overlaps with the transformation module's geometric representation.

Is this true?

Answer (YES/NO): NO